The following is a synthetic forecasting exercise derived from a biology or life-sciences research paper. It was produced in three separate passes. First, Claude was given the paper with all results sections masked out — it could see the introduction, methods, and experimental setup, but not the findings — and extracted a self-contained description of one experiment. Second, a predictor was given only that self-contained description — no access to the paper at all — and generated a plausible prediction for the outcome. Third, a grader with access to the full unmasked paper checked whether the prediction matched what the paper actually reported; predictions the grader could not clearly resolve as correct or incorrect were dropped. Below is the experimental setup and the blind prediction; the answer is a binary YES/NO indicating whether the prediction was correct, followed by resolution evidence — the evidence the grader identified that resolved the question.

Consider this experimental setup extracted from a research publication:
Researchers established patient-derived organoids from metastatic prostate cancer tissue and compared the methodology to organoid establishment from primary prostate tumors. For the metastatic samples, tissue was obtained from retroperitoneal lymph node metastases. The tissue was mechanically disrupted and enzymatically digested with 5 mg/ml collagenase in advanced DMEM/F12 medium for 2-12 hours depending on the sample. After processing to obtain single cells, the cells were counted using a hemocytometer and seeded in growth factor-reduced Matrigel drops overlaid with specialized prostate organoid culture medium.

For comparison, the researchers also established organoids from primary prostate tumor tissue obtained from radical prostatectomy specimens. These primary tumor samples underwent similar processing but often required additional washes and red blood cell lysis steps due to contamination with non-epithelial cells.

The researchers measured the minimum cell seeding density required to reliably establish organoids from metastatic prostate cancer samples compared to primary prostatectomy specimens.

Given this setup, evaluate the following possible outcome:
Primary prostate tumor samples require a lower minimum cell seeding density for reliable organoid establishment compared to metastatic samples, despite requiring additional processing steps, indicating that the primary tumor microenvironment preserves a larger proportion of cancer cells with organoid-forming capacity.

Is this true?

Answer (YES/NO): NO